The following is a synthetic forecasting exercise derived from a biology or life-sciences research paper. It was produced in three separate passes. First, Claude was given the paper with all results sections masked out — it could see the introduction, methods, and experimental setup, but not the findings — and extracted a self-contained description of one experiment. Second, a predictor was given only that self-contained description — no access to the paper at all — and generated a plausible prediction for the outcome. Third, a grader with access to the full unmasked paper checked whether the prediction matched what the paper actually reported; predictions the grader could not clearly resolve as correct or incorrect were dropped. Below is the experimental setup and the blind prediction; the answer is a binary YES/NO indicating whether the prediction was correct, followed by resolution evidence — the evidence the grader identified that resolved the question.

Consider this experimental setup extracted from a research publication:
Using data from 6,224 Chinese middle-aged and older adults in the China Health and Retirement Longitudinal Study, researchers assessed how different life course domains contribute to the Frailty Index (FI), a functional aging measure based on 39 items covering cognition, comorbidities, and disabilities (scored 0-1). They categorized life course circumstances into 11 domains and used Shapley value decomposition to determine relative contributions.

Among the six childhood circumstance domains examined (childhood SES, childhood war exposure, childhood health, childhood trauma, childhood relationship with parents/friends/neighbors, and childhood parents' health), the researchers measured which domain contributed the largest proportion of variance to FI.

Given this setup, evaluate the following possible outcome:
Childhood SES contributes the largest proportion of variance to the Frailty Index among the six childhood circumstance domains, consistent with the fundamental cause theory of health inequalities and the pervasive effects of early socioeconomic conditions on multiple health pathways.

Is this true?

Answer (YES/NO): NO